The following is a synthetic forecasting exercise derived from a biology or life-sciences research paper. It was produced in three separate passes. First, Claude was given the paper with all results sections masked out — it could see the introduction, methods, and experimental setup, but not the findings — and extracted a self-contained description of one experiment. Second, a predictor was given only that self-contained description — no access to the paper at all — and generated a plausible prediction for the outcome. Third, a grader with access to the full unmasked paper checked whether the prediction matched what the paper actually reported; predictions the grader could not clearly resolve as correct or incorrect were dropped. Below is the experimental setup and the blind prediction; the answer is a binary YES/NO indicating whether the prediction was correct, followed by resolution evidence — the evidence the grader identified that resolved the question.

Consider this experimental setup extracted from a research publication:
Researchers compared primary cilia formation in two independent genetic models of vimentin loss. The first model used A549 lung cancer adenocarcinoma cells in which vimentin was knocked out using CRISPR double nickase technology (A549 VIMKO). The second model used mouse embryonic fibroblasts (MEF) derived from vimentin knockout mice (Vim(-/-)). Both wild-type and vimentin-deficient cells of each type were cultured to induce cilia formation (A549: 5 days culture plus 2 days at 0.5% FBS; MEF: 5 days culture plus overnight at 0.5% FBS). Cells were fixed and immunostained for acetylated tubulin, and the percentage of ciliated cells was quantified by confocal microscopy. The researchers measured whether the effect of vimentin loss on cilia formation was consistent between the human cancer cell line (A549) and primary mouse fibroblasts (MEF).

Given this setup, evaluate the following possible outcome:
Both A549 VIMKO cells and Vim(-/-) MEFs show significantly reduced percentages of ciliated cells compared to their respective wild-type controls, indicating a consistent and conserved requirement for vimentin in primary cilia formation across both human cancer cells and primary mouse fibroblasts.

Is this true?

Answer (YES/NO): YES